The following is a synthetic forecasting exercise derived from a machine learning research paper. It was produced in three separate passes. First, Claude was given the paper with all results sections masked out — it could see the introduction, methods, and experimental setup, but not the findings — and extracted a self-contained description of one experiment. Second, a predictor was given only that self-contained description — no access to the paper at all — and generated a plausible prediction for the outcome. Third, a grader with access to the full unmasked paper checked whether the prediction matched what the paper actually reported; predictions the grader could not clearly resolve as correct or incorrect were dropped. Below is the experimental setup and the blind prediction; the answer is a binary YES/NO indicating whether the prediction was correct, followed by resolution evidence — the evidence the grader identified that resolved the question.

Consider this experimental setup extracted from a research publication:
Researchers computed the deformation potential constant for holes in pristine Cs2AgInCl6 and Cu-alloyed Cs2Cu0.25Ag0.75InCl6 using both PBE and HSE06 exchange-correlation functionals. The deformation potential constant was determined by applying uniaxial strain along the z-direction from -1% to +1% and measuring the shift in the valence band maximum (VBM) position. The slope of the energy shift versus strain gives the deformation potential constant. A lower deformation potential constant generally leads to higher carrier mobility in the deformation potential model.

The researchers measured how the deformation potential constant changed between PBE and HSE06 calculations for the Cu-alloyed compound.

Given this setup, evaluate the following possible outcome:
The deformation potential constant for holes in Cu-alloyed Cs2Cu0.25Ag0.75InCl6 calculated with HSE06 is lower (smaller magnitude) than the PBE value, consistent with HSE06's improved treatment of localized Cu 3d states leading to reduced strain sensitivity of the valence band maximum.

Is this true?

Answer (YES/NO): YES